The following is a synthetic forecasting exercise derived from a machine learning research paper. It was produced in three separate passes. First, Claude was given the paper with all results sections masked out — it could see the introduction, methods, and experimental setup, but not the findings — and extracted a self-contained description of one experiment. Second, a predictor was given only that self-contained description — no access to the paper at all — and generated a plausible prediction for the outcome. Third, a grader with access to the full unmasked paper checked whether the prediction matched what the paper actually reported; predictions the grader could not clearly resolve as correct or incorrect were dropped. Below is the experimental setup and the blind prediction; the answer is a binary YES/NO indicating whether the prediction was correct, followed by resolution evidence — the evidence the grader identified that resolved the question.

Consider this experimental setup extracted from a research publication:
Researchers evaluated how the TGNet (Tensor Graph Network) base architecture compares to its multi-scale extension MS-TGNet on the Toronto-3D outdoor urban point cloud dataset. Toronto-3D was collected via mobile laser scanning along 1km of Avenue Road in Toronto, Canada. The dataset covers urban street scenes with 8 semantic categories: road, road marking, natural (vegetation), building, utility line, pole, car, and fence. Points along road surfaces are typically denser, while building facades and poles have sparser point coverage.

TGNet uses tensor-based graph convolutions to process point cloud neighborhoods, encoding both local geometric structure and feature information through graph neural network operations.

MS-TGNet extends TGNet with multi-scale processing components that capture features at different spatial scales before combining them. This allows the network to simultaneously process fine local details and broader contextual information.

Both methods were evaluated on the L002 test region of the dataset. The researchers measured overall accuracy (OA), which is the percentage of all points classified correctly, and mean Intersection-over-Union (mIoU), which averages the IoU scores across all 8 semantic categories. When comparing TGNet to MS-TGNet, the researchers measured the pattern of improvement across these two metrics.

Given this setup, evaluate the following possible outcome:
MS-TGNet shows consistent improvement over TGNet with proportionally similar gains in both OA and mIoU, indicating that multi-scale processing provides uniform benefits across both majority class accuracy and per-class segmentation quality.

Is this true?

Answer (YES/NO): NO